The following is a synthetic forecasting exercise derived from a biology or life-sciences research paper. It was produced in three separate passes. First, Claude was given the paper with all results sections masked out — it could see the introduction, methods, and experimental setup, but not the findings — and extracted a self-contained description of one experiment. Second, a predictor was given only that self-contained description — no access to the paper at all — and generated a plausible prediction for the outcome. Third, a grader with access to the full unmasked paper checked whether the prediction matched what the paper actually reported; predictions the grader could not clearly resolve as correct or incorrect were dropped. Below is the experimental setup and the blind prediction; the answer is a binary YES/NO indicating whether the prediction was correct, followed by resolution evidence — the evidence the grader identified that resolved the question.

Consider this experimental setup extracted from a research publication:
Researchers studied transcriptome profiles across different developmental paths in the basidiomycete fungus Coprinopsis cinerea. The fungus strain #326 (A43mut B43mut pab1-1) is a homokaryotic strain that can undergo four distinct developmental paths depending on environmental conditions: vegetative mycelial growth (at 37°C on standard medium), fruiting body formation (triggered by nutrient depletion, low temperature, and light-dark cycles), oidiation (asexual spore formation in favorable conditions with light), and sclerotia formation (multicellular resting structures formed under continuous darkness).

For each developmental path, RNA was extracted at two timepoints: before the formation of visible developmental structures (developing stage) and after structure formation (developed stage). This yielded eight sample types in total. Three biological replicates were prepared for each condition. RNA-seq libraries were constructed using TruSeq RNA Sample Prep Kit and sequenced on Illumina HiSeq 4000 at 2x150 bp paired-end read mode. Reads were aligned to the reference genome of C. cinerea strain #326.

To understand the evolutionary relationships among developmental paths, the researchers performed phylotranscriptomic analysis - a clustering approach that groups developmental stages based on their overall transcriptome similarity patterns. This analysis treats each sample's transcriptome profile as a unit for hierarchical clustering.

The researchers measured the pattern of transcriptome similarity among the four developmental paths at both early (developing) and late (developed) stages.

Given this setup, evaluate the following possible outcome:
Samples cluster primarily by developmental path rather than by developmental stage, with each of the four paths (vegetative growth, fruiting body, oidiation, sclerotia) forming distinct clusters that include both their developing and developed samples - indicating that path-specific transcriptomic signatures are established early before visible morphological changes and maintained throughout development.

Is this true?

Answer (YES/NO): NO